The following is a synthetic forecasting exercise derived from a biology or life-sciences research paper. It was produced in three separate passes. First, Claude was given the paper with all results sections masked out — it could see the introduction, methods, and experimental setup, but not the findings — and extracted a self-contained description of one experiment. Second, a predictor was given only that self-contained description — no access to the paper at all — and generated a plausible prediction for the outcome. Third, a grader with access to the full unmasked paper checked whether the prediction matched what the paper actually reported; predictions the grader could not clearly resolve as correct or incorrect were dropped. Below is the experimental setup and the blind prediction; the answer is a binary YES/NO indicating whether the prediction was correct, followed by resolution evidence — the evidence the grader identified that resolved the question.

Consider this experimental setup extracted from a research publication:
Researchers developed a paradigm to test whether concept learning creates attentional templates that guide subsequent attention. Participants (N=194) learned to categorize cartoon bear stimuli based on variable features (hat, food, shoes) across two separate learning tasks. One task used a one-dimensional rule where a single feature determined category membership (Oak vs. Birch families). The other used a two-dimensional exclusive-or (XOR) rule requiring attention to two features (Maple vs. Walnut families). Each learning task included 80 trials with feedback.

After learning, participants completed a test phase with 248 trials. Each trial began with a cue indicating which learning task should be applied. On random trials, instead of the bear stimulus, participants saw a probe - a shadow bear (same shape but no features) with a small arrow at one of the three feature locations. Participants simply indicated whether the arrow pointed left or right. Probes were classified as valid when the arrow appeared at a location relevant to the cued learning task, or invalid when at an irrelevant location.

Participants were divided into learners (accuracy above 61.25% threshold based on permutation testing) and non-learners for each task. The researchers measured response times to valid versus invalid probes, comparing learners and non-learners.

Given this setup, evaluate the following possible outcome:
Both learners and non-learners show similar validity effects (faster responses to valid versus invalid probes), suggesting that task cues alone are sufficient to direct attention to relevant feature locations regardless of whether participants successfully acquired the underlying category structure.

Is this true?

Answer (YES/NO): NO